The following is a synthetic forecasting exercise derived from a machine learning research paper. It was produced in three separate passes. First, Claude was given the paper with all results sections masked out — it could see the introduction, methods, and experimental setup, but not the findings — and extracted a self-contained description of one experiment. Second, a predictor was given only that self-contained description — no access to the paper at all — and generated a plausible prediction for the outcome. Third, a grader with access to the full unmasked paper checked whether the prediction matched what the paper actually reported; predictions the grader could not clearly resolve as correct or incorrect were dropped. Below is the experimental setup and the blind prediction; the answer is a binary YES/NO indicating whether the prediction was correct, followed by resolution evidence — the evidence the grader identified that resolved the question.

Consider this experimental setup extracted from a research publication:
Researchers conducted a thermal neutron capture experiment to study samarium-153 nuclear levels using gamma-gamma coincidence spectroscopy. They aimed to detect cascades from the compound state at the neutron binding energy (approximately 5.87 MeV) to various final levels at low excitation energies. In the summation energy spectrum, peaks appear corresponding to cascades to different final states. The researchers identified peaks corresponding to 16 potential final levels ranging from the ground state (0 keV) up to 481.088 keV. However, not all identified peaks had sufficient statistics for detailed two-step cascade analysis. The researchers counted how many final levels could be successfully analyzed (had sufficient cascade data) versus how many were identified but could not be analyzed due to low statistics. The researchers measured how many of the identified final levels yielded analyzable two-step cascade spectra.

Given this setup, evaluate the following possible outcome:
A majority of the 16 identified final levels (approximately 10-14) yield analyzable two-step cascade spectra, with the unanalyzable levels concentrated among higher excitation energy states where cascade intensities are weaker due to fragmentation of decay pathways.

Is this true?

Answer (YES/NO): NO